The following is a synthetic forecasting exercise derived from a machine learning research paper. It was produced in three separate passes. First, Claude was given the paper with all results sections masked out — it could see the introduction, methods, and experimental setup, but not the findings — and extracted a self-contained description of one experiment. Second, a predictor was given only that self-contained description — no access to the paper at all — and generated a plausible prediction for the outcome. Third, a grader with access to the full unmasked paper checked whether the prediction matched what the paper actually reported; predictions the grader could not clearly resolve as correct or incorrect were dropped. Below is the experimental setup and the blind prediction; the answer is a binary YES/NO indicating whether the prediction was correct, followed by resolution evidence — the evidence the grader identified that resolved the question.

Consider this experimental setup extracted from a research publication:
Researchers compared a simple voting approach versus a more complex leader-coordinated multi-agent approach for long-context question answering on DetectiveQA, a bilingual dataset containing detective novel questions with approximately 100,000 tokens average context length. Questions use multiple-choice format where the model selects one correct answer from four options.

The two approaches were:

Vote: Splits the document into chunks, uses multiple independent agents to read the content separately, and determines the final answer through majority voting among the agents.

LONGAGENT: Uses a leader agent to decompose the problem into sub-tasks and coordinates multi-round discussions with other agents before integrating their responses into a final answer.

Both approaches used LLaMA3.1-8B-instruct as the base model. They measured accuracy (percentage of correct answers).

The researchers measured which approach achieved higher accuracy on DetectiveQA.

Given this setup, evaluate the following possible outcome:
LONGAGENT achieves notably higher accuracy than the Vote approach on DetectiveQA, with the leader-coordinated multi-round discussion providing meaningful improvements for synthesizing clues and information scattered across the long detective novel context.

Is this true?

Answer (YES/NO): YES